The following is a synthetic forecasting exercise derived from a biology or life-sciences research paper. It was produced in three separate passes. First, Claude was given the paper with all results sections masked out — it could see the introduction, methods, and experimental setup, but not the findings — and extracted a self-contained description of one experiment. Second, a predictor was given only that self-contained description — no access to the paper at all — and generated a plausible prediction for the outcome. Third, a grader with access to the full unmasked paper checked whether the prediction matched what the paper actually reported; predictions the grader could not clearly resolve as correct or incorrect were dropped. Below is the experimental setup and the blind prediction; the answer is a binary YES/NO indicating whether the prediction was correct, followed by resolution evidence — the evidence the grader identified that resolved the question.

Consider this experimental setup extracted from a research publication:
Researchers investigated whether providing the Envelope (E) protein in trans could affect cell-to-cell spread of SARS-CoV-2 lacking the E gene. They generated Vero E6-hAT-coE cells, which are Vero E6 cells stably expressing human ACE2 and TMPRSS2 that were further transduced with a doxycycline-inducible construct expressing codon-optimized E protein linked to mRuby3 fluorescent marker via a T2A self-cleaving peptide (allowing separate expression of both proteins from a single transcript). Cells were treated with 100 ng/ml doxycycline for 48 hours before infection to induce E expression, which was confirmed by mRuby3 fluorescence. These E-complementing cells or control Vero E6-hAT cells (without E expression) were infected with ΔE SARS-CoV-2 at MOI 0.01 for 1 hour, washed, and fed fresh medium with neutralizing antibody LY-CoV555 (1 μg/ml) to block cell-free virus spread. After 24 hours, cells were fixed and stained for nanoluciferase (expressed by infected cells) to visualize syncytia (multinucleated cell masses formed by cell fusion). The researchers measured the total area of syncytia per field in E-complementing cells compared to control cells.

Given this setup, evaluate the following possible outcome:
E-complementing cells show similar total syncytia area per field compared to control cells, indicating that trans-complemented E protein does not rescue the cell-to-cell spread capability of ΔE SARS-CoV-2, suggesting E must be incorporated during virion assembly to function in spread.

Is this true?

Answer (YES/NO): NO